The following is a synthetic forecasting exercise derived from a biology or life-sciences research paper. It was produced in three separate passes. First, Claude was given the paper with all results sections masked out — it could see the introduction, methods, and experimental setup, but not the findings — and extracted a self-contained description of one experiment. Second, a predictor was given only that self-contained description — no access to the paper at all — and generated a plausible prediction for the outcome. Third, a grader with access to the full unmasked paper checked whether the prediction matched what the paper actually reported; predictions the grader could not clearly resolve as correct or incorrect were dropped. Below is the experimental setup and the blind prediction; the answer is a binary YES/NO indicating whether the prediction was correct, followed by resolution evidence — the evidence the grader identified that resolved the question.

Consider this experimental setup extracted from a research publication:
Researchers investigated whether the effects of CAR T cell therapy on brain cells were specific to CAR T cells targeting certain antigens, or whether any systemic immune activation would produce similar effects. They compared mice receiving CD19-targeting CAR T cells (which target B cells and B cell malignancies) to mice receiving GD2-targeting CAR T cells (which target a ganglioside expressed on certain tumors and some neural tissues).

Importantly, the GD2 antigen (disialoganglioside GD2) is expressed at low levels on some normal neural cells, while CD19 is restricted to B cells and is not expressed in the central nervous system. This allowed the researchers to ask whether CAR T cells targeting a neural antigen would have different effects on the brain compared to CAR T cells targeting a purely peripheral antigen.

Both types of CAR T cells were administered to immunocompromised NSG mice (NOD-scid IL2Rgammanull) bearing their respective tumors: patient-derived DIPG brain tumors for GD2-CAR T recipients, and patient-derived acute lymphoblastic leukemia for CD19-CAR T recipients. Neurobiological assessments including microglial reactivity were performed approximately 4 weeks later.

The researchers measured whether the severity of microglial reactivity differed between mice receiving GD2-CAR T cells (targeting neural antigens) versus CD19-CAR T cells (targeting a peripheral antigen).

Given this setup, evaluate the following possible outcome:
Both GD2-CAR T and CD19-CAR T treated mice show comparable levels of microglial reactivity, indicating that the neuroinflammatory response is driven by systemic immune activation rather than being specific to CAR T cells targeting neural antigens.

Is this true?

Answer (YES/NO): YES